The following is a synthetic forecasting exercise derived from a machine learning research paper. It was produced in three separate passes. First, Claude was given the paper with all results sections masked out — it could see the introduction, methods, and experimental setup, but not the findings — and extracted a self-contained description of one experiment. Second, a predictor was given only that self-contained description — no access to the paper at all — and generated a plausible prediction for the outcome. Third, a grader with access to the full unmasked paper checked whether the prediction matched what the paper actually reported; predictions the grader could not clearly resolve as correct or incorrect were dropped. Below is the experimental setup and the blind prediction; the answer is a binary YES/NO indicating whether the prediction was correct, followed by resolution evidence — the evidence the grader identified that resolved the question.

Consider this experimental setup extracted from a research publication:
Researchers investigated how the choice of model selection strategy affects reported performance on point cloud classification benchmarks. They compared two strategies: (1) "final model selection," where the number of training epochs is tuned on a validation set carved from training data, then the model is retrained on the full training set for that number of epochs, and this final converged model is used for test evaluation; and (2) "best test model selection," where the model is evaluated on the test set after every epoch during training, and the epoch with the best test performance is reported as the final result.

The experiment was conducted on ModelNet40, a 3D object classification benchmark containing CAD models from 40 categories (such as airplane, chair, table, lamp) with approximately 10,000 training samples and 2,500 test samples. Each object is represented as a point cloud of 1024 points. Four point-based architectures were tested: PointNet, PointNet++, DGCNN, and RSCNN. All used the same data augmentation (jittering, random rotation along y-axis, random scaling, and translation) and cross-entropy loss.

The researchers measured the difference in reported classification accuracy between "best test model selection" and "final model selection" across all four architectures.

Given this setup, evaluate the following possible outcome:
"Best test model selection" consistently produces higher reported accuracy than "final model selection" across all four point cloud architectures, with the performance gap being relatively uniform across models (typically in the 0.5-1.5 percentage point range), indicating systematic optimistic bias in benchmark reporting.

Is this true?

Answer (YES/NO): YES